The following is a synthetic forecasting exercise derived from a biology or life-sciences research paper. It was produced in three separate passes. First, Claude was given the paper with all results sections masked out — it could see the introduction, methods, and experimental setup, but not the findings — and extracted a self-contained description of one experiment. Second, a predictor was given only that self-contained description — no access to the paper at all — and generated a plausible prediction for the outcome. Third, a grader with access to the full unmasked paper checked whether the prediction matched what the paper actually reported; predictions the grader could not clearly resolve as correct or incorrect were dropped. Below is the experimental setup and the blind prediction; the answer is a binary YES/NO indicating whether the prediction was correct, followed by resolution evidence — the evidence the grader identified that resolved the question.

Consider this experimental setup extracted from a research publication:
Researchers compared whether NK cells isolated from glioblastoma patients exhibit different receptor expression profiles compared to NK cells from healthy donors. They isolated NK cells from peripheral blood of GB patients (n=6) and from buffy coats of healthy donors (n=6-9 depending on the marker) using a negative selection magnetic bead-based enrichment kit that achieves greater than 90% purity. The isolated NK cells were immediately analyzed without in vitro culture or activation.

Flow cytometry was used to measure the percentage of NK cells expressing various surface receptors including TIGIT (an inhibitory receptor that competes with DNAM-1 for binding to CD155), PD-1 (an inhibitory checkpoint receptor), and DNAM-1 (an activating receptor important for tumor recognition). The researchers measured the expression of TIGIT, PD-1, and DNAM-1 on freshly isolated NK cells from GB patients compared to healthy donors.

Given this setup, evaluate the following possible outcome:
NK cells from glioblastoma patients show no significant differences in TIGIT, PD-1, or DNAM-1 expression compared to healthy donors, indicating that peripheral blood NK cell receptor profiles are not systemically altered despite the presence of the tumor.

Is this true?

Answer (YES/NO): NO